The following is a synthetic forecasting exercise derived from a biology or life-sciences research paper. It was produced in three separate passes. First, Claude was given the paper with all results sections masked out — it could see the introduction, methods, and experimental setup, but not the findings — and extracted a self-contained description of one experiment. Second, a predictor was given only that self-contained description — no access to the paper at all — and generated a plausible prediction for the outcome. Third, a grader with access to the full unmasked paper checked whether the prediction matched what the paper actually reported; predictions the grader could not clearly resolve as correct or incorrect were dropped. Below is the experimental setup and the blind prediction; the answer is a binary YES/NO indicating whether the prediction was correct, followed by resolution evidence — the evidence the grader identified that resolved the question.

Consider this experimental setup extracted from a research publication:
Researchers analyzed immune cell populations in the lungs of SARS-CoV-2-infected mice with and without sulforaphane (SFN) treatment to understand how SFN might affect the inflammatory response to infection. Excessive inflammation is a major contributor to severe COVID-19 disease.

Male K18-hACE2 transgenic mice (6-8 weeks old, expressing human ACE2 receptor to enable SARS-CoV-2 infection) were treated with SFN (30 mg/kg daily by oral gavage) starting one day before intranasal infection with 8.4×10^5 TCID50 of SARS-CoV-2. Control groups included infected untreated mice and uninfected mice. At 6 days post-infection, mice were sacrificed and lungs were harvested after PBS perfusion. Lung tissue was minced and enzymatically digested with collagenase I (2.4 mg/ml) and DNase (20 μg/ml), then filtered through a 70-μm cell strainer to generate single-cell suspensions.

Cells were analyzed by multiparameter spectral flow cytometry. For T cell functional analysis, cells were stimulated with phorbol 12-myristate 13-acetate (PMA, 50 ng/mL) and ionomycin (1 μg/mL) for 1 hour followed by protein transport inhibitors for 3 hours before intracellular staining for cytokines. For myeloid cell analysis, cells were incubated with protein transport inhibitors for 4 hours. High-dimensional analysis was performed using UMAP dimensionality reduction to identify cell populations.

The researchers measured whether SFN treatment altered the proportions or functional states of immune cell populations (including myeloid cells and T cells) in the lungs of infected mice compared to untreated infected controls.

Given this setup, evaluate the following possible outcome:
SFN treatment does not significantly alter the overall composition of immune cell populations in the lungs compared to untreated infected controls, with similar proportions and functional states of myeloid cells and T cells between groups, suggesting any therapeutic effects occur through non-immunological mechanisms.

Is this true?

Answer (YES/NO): NO